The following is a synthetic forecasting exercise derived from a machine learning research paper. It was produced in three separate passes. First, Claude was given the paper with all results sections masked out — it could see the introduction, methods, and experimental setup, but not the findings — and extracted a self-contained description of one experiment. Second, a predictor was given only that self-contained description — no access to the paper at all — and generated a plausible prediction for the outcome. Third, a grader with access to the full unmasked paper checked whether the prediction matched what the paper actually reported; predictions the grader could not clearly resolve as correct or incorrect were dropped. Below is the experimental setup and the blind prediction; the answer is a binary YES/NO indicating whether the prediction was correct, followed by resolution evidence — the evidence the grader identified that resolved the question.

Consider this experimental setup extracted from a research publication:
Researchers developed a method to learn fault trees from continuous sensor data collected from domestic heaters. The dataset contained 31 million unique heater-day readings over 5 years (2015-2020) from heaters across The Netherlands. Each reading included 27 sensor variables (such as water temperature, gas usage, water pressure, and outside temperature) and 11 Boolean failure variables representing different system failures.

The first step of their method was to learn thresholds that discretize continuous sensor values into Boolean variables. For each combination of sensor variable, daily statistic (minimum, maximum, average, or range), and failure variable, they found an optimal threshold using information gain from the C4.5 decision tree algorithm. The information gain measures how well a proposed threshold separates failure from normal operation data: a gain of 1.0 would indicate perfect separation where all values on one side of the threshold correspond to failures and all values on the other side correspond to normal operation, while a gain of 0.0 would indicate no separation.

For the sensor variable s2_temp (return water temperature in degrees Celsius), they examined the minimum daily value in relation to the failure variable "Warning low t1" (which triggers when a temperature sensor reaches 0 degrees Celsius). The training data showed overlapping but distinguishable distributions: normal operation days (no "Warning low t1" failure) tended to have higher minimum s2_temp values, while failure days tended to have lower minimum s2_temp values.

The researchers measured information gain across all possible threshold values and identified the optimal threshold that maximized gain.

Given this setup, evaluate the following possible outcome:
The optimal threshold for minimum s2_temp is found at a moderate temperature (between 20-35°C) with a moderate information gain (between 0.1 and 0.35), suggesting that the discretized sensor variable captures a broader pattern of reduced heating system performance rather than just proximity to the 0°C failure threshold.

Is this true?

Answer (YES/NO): NO